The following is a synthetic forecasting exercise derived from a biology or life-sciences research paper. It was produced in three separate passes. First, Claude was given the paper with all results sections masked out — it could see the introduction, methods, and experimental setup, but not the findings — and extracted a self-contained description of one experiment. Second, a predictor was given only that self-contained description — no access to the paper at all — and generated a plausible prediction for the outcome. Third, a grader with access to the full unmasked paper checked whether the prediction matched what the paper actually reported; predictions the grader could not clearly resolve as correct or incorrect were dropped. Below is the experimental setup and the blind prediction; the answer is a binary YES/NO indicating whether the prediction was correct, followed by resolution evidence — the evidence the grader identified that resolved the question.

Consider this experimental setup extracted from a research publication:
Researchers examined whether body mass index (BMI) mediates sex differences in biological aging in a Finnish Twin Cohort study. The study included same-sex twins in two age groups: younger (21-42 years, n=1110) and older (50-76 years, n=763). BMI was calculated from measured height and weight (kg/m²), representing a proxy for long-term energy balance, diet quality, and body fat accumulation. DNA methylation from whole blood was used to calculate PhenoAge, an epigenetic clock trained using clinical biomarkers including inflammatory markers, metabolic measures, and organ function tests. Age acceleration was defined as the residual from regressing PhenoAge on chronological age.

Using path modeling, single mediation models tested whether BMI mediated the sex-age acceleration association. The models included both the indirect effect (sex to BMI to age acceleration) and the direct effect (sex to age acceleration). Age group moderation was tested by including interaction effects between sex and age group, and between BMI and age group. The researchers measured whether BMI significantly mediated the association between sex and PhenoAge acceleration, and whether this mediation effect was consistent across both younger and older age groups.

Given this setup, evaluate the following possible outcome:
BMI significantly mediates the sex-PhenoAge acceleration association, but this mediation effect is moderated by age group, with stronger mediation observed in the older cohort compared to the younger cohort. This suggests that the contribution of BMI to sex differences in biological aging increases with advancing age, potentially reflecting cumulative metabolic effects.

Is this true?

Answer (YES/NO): NO